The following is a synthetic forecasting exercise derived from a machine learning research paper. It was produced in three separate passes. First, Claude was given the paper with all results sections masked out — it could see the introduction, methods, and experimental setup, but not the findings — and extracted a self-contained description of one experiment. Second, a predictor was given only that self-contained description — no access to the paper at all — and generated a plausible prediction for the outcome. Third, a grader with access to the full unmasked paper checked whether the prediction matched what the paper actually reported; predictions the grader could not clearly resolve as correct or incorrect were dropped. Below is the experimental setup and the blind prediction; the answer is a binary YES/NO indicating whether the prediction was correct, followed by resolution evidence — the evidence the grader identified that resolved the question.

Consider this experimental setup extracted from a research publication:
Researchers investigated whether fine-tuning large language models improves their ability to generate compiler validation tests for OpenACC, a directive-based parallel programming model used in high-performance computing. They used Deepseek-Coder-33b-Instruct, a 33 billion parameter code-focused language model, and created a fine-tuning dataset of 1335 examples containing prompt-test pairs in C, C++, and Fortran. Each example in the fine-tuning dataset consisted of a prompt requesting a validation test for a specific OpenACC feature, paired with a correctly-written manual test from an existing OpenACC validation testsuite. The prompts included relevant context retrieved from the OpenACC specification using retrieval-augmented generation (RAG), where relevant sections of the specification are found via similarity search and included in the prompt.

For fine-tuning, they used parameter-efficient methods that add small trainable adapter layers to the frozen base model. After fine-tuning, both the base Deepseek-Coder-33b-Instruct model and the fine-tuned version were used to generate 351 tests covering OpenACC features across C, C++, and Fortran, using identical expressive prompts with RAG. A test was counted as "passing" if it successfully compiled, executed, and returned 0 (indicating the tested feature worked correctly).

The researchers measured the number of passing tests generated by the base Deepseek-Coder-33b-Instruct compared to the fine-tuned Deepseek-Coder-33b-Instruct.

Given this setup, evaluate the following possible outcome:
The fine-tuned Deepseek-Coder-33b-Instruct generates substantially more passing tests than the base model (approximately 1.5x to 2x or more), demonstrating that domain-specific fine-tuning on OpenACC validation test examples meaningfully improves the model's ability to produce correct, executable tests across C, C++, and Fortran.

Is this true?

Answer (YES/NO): NO